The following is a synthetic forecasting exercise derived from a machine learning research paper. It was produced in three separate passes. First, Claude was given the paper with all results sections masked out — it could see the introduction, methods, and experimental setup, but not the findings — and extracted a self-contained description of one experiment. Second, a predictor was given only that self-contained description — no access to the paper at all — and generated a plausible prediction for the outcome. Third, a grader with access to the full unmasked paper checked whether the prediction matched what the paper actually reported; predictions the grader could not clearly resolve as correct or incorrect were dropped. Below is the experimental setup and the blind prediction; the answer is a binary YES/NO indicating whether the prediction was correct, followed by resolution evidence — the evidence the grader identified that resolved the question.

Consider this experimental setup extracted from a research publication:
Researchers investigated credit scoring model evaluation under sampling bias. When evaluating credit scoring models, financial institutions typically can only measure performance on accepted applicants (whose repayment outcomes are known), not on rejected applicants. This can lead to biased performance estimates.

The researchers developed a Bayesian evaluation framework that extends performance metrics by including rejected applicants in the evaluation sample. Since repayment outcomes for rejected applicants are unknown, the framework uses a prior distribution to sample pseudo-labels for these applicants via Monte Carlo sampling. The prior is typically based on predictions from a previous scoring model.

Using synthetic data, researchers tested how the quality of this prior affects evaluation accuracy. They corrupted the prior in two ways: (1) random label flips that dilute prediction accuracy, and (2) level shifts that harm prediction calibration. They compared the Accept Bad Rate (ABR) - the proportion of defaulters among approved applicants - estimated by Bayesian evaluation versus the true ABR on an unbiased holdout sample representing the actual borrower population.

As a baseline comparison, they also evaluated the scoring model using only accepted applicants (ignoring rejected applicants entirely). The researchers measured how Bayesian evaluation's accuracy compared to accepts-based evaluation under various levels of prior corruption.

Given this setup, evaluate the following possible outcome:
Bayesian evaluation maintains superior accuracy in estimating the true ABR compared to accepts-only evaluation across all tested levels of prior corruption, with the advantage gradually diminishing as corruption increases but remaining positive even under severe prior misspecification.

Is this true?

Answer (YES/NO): YES